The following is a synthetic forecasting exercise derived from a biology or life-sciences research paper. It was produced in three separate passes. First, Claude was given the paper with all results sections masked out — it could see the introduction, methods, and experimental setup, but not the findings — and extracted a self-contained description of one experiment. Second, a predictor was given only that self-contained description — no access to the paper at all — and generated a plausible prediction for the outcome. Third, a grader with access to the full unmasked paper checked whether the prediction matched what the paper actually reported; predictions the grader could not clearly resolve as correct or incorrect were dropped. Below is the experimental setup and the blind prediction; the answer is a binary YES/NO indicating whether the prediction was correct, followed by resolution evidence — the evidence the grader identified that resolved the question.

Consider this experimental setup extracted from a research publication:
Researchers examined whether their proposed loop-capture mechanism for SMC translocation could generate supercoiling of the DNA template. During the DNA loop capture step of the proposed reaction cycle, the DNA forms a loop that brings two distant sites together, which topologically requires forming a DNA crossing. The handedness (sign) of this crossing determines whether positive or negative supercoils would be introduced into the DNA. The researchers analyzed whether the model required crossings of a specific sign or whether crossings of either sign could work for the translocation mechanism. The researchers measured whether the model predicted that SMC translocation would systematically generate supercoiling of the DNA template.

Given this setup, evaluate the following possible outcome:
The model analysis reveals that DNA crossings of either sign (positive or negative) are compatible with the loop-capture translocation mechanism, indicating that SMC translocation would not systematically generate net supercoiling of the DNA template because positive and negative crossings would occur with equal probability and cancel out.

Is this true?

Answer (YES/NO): YES